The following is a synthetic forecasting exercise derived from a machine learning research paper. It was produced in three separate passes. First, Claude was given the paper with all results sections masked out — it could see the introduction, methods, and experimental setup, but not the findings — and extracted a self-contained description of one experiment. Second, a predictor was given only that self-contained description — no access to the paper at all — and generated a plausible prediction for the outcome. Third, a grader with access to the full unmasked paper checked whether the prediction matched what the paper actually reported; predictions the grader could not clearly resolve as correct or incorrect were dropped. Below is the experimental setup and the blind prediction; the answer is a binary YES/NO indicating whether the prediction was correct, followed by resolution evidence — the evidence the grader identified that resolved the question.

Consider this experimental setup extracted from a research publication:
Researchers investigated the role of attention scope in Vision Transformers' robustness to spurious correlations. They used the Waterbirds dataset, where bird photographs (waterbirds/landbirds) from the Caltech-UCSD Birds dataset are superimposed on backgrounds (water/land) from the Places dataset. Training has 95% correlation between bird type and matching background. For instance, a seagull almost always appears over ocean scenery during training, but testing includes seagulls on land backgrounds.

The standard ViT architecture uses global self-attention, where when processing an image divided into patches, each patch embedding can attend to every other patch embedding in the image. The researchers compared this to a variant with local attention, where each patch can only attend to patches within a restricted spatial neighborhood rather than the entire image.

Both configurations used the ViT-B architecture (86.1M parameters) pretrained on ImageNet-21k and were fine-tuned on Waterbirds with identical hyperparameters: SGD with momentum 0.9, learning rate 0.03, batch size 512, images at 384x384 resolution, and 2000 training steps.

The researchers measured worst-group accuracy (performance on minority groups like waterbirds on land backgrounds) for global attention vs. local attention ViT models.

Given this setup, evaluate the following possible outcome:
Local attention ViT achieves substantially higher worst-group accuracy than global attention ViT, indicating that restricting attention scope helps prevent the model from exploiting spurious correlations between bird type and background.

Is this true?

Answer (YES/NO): NO